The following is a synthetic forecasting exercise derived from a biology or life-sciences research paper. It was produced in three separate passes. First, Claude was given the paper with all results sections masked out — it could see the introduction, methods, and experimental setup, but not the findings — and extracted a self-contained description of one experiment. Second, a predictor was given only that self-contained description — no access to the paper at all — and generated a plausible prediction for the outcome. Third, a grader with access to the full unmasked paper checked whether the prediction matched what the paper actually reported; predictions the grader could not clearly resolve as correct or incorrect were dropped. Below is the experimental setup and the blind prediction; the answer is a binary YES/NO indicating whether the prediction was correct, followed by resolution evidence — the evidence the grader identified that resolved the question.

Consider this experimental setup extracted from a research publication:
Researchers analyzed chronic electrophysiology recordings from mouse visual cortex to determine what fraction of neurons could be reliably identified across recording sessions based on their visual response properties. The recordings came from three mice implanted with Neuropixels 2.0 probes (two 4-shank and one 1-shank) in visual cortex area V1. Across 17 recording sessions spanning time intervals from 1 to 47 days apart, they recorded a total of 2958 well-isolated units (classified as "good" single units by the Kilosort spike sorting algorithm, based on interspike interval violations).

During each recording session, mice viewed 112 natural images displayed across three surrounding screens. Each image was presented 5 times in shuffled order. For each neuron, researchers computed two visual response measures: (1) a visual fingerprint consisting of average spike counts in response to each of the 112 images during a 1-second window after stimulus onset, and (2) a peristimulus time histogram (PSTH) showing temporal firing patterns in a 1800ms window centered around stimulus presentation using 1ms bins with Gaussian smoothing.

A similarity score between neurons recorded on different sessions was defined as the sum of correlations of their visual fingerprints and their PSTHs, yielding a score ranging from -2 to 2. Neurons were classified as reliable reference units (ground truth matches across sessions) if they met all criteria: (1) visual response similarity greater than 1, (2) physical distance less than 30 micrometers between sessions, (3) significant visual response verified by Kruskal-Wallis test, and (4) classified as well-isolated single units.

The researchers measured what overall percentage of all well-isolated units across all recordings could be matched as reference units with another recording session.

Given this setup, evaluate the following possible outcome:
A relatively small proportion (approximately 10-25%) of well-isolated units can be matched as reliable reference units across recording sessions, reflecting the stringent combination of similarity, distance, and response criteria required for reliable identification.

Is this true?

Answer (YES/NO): NO